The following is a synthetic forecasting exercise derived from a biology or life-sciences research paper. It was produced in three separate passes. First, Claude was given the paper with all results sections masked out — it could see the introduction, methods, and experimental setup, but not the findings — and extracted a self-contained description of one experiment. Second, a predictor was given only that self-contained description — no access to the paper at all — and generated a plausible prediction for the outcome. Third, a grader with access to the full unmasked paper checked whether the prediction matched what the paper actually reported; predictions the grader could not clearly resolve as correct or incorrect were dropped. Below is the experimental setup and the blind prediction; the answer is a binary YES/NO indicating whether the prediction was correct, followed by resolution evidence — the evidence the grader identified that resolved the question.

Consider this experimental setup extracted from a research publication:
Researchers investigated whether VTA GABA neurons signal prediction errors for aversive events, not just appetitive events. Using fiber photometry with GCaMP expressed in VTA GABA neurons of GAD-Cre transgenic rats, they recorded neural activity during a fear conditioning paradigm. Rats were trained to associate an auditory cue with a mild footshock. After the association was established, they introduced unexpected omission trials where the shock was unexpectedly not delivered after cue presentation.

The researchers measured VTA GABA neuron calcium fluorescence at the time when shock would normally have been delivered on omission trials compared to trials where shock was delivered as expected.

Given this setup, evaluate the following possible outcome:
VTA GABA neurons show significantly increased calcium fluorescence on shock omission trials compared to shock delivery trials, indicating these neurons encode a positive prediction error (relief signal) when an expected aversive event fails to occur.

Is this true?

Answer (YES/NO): NO